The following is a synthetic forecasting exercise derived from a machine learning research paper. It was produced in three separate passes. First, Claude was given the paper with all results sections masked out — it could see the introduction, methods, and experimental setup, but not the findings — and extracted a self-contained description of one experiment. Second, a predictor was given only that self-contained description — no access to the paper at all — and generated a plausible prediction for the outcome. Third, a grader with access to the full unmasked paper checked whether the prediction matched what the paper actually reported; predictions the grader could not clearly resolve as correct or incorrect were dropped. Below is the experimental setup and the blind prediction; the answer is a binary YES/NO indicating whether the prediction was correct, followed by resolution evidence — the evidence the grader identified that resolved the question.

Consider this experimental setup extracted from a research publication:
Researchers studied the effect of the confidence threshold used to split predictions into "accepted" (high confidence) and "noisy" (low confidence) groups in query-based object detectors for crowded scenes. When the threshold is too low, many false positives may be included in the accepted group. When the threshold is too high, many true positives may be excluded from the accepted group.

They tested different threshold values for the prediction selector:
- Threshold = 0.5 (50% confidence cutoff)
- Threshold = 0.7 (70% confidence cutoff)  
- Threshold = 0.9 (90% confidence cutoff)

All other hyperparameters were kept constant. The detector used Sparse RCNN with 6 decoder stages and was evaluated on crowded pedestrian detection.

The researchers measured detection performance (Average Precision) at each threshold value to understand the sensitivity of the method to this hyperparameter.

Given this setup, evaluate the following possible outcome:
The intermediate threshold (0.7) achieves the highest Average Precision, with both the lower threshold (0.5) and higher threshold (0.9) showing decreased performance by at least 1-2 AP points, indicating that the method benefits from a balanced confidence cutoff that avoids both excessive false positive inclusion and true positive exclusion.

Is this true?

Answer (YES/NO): NO